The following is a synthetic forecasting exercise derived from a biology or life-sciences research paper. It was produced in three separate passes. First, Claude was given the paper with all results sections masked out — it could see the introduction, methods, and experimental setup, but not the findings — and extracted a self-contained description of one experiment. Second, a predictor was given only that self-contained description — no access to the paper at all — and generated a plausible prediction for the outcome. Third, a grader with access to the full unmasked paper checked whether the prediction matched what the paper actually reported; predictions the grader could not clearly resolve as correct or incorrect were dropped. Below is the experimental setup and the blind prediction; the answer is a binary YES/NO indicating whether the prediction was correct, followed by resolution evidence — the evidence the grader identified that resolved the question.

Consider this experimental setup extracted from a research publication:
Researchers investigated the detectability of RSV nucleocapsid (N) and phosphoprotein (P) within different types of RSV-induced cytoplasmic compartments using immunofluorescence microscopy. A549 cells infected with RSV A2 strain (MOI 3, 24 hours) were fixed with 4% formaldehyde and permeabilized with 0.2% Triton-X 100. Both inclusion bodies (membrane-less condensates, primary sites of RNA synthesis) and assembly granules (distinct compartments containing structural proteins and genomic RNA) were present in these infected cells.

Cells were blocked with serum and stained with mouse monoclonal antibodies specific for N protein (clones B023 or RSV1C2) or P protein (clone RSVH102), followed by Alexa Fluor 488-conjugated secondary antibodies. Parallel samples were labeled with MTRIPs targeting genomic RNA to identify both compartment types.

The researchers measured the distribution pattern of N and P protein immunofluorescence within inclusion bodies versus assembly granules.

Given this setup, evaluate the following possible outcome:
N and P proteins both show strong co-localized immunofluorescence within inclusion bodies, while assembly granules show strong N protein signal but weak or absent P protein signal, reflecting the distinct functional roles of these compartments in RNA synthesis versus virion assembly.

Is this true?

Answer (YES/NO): NO